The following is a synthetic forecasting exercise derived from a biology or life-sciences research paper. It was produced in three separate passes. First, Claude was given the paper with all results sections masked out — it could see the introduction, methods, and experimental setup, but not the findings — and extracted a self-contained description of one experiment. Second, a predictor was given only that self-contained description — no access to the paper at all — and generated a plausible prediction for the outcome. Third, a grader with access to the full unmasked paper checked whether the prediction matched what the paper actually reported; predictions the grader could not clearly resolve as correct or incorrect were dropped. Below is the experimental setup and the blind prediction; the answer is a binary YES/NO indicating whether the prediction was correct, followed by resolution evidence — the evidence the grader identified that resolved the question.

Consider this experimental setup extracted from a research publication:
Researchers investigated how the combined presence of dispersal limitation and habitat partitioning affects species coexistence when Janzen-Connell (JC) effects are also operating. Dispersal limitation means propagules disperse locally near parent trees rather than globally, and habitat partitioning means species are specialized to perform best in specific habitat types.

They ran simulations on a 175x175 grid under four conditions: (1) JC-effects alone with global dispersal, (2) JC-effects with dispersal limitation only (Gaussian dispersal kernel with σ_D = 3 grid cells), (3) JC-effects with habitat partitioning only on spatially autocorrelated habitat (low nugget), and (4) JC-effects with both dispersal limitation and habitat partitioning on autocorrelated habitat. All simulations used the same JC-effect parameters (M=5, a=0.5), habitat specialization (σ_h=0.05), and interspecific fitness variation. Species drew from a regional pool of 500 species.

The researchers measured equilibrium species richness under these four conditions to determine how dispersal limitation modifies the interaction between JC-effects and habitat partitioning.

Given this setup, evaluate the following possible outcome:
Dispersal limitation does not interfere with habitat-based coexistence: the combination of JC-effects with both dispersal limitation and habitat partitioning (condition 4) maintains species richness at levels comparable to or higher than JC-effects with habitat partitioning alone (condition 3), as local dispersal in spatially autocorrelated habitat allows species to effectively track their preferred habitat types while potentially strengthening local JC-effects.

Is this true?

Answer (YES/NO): NO